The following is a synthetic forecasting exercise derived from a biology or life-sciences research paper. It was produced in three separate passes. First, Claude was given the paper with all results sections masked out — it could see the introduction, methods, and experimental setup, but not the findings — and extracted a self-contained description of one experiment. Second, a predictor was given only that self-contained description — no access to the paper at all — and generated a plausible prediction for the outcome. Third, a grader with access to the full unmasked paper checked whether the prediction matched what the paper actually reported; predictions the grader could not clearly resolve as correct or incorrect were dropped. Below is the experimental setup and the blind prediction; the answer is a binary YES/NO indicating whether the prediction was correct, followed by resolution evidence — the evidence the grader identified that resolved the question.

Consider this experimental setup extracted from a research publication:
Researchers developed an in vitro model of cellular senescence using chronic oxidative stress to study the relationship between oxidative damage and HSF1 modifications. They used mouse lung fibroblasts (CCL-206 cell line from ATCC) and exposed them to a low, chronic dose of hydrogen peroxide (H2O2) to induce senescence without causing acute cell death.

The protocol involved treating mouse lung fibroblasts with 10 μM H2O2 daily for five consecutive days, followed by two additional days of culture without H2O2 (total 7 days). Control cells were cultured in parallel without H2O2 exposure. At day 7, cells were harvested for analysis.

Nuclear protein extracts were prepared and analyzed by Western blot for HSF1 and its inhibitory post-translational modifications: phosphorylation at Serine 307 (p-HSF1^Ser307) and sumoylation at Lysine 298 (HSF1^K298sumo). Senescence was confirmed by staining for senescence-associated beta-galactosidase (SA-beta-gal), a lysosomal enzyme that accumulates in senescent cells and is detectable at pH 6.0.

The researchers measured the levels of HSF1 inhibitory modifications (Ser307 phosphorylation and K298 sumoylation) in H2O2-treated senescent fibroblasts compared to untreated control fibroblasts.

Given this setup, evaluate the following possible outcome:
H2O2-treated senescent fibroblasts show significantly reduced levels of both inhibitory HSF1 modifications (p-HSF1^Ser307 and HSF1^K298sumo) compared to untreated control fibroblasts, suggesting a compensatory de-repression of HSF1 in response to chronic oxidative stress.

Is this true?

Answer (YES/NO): NO